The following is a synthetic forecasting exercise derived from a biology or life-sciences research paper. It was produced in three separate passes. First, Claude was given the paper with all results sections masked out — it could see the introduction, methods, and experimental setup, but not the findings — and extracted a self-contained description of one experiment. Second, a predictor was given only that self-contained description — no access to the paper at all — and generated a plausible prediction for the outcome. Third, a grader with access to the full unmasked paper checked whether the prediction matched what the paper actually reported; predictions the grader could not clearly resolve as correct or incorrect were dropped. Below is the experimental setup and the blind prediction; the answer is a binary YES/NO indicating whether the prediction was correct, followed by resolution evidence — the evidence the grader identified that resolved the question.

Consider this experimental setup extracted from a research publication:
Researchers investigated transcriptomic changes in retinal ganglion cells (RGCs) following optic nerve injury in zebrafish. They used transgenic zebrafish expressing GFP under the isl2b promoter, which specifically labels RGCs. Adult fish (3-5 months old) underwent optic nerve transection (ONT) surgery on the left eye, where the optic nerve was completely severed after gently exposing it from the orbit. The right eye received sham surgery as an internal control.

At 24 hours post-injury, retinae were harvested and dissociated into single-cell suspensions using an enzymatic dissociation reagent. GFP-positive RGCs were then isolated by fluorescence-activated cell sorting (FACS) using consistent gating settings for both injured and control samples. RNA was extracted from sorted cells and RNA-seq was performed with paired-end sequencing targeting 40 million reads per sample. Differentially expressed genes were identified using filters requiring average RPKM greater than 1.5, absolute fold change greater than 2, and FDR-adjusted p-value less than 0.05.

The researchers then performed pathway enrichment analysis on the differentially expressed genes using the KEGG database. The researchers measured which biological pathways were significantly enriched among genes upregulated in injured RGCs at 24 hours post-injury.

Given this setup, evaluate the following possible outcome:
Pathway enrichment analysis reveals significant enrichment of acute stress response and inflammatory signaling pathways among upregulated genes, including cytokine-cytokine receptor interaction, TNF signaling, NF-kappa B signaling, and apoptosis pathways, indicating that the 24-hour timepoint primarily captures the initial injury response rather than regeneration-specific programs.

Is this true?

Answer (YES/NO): NO